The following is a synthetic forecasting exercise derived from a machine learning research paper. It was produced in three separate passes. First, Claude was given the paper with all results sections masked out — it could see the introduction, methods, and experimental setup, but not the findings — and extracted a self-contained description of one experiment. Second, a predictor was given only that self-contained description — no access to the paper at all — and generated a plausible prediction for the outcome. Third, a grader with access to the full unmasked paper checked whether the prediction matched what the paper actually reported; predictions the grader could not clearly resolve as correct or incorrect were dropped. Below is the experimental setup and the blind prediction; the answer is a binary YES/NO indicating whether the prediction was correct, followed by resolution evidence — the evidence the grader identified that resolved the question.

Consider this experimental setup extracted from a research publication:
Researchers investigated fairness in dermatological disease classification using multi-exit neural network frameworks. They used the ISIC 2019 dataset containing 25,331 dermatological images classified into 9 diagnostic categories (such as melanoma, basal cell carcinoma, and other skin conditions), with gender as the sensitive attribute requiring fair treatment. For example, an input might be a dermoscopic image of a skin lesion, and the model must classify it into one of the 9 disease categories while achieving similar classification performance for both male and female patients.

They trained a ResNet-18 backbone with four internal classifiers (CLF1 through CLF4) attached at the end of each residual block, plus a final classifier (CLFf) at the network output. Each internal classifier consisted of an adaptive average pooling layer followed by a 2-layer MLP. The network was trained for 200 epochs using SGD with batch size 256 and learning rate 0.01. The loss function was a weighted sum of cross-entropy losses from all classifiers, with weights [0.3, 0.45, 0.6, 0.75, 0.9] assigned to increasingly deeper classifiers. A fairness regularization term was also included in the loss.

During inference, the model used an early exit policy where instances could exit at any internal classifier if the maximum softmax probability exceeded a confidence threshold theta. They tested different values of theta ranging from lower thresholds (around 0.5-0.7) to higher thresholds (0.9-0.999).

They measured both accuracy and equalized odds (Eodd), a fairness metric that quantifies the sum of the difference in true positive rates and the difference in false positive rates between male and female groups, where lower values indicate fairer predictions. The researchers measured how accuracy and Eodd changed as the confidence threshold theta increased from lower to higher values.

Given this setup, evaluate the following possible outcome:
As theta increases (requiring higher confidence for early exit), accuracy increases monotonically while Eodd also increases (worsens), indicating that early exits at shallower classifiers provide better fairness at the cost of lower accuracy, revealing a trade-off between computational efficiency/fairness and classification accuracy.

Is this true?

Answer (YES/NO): NO